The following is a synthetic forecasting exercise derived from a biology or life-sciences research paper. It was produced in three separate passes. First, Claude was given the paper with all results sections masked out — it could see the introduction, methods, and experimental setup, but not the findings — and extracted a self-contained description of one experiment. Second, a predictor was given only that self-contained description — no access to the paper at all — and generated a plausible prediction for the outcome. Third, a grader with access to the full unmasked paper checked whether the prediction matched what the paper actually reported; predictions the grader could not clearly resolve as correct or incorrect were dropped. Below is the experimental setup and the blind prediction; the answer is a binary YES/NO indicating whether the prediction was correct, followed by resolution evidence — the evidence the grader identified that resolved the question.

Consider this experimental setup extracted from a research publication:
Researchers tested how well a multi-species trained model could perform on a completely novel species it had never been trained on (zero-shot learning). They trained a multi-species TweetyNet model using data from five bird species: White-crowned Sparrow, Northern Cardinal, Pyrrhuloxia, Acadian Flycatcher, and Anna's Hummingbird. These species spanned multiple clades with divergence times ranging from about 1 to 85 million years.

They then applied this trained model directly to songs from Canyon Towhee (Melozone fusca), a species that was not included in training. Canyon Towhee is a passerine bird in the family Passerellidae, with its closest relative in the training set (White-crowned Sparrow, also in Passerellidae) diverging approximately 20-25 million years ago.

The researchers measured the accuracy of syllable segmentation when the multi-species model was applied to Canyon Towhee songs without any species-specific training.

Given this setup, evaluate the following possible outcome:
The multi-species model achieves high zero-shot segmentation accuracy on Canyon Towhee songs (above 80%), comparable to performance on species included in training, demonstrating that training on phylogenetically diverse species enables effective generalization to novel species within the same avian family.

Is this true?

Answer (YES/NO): YES